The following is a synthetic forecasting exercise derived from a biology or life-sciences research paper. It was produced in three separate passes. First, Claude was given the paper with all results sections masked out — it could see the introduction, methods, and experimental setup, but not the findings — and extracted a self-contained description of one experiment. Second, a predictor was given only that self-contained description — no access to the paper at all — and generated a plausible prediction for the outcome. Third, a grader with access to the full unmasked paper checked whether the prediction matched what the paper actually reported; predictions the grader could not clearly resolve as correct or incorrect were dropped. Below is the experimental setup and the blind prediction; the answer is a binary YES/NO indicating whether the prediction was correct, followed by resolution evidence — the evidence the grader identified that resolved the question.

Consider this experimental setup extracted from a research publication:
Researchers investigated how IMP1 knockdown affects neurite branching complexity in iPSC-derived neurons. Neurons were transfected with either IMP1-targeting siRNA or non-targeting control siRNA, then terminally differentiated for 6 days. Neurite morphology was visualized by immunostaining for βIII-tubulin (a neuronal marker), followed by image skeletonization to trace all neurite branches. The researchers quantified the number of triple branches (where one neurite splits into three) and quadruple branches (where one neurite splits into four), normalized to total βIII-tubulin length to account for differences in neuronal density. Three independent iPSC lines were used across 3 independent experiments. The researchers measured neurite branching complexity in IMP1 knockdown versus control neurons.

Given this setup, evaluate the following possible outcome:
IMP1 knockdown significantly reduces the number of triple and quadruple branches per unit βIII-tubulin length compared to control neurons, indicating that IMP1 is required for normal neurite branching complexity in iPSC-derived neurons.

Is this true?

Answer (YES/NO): YES